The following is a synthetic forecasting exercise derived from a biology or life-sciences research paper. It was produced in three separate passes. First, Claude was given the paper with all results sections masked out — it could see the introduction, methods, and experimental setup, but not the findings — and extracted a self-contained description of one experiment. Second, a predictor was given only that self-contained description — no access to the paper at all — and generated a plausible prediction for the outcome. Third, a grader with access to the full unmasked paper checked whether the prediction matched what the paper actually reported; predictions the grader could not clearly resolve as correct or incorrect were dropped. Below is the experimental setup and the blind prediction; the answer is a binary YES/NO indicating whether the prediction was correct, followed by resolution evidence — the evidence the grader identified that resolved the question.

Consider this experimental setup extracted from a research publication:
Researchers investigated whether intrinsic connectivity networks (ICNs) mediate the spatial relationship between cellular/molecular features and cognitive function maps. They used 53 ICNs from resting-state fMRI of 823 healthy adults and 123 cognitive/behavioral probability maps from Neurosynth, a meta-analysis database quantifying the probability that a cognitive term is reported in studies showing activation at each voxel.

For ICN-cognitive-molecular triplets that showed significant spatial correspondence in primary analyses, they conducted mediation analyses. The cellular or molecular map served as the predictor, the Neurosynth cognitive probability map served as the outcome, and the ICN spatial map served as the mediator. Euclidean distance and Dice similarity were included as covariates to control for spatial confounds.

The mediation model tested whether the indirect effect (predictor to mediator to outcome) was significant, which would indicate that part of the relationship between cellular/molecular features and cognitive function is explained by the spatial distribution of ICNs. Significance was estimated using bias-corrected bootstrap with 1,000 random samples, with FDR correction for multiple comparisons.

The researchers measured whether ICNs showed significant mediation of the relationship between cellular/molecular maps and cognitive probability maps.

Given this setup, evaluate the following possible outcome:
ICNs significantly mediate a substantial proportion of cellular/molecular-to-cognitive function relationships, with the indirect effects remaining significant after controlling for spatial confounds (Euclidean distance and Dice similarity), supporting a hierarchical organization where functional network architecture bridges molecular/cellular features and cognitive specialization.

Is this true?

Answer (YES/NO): YES